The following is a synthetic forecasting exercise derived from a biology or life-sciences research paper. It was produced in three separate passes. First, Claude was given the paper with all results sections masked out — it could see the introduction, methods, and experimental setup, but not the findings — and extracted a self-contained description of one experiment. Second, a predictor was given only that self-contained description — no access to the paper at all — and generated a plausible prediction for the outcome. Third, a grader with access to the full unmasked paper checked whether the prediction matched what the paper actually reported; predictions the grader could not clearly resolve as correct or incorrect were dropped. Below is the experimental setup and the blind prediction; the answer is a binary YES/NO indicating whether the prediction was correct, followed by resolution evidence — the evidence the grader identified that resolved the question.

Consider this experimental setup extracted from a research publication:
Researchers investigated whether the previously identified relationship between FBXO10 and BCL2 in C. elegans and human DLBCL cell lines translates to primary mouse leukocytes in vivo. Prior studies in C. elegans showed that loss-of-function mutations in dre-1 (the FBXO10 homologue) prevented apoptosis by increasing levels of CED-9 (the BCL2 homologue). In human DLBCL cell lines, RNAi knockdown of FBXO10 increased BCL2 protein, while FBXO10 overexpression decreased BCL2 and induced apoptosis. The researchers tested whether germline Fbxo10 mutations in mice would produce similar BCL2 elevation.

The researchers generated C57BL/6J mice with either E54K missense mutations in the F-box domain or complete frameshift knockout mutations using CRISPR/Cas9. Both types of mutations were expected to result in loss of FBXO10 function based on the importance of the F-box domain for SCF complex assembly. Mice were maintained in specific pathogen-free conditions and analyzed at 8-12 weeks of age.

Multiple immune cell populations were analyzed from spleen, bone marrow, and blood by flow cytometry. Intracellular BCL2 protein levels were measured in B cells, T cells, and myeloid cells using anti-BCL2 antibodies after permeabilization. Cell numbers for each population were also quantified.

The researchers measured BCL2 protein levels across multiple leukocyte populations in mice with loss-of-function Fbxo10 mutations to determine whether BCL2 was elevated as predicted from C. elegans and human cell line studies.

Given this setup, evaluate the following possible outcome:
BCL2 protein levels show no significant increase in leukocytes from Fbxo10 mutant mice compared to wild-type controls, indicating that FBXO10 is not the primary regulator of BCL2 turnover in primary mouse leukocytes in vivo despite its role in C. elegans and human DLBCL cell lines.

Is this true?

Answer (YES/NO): YES